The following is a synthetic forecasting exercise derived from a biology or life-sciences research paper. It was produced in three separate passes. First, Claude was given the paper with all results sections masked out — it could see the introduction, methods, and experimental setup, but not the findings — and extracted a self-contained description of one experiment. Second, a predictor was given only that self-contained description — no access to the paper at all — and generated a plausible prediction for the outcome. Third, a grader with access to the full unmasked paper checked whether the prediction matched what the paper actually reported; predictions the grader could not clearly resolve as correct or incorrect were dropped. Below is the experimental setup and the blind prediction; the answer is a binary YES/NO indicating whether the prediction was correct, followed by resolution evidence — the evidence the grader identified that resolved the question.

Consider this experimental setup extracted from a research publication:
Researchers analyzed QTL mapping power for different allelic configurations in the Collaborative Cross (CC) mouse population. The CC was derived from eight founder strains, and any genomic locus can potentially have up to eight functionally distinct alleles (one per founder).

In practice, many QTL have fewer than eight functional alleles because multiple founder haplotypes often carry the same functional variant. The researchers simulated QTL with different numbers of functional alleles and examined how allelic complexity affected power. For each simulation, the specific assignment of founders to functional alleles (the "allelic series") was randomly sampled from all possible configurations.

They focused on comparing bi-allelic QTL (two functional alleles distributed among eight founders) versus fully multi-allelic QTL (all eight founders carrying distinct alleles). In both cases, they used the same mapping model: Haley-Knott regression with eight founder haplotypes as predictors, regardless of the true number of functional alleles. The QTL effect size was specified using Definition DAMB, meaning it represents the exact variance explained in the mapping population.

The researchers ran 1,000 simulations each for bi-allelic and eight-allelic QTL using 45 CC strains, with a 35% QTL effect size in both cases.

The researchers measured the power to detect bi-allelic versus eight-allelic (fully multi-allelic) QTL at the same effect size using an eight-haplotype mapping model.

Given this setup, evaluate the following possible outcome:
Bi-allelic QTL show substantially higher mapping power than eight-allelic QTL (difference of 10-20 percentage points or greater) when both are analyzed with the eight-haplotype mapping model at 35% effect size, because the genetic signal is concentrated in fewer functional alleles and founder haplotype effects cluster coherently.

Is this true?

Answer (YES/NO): NO